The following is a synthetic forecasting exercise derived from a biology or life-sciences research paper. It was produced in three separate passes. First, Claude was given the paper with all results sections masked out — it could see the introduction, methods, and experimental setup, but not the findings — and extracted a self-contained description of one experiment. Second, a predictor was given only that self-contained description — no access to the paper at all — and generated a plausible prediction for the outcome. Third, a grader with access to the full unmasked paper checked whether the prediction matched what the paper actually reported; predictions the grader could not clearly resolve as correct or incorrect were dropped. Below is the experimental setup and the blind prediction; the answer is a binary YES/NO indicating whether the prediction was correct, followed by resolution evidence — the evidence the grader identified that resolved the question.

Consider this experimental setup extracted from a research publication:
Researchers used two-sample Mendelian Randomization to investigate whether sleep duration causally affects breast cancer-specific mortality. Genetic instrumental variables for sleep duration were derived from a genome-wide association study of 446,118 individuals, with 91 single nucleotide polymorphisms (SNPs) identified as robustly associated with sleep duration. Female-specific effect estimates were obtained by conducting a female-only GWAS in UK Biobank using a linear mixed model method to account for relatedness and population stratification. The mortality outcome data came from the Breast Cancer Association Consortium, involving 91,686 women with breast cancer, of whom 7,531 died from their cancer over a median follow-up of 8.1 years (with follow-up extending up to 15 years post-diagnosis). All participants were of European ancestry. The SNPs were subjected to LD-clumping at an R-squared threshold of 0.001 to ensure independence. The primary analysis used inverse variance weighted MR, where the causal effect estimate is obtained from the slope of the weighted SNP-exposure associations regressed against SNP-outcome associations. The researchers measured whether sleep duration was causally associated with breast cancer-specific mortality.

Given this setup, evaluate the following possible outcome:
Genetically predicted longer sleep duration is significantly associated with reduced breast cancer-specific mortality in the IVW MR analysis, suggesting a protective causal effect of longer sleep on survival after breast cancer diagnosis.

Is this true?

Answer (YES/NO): NO